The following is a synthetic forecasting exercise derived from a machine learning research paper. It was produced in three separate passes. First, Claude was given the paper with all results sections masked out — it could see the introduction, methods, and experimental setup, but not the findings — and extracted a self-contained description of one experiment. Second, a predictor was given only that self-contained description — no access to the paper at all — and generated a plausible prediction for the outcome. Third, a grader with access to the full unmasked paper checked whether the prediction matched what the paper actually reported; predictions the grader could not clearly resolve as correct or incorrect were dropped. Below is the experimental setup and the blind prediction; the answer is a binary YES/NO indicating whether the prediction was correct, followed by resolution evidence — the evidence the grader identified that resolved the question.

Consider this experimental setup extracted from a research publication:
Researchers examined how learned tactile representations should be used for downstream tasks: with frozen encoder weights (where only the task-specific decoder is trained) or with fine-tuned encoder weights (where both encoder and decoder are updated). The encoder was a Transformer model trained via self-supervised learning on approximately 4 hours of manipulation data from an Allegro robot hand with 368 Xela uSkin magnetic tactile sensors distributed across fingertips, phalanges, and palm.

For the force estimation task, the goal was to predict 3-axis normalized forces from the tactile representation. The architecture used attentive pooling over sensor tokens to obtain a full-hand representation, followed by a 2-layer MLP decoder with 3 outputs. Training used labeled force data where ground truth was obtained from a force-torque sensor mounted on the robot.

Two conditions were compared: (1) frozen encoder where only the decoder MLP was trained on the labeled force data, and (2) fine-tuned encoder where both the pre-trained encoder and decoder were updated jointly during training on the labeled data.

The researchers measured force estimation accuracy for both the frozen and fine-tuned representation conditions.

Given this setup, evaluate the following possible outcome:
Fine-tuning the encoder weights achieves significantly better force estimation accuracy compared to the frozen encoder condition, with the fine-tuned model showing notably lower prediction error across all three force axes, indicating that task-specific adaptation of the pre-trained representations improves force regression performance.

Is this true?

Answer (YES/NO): NO